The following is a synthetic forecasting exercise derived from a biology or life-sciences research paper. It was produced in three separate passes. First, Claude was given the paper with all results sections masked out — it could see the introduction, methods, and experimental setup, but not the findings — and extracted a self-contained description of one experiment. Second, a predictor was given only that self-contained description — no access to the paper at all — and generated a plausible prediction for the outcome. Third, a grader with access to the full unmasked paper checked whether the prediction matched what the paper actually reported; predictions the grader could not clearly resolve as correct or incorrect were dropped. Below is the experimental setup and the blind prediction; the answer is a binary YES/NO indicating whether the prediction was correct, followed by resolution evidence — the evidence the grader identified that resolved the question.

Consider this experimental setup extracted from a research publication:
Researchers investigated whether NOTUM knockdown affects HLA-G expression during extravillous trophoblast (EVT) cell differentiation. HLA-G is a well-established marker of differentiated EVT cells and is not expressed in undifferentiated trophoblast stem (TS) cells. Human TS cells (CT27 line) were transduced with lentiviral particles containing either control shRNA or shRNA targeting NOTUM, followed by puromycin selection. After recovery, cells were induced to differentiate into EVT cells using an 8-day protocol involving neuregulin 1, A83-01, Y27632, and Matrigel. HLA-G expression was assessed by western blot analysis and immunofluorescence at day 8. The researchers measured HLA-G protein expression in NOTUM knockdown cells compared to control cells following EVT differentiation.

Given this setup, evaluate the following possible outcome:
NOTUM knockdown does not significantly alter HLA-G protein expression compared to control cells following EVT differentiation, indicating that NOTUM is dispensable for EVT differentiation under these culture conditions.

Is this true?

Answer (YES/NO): NO